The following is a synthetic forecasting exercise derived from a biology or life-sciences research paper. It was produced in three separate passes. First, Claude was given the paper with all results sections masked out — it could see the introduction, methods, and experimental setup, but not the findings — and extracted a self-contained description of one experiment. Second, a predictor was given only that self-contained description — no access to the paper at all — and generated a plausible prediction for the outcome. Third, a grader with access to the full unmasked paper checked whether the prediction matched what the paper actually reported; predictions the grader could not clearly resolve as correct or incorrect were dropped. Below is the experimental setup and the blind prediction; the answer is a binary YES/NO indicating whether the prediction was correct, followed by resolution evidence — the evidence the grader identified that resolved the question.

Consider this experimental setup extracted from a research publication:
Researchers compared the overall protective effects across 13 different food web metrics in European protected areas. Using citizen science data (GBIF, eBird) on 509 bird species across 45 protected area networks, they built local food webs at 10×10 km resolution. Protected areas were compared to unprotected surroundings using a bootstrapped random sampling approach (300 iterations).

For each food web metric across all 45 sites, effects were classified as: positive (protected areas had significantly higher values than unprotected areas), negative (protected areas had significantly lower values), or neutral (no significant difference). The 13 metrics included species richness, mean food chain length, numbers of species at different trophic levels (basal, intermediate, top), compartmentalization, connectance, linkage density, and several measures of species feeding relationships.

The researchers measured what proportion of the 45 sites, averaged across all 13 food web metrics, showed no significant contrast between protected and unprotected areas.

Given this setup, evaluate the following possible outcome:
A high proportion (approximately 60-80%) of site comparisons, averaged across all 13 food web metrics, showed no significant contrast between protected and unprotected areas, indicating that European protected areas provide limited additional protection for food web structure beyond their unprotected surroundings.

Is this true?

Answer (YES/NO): YES